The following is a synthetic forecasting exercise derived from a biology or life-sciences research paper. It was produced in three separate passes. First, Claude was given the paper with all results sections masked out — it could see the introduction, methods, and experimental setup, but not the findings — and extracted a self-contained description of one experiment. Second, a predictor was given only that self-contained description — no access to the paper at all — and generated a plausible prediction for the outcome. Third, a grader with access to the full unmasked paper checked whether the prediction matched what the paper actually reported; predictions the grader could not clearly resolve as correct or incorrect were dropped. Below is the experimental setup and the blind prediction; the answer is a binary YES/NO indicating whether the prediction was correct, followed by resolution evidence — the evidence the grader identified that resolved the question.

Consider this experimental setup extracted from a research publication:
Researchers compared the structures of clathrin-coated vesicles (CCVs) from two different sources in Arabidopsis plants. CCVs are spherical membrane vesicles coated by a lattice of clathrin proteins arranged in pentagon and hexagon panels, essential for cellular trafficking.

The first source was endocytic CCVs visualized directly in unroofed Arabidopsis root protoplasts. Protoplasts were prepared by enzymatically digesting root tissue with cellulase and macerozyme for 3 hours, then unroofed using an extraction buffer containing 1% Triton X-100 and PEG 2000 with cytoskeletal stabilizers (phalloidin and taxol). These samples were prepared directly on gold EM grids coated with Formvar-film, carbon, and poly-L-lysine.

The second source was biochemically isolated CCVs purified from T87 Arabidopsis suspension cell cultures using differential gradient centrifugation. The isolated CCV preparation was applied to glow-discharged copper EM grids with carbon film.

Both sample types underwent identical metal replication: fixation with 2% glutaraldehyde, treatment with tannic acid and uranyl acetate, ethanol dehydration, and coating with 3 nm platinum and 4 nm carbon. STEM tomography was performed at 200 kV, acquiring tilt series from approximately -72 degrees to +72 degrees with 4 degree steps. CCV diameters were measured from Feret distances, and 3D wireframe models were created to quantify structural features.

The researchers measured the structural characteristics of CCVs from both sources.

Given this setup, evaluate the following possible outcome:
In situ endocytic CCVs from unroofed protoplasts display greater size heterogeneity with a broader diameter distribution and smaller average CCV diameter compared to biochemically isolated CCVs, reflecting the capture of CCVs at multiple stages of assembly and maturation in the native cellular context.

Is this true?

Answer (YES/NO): NO